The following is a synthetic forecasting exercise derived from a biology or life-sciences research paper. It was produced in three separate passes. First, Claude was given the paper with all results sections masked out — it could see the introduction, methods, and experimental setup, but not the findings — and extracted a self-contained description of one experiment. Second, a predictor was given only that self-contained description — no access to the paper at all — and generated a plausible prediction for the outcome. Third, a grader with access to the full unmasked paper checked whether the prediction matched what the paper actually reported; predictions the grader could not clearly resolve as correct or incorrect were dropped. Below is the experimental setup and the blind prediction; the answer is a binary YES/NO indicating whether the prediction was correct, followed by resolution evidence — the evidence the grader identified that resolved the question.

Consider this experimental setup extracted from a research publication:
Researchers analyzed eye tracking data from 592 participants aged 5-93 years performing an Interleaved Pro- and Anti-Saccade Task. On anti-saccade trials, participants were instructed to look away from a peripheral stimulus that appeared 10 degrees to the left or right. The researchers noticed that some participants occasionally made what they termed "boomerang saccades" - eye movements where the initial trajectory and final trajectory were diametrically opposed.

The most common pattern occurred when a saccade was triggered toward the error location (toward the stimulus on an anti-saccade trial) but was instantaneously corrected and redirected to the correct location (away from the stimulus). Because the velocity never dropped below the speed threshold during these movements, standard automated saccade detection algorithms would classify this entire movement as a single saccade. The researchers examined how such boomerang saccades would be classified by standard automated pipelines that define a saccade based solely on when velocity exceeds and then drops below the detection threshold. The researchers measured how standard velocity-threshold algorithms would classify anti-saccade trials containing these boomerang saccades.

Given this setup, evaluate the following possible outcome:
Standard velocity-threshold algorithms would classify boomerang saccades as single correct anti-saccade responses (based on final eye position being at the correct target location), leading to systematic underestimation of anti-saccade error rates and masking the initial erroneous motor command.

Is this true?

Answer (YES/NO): YES